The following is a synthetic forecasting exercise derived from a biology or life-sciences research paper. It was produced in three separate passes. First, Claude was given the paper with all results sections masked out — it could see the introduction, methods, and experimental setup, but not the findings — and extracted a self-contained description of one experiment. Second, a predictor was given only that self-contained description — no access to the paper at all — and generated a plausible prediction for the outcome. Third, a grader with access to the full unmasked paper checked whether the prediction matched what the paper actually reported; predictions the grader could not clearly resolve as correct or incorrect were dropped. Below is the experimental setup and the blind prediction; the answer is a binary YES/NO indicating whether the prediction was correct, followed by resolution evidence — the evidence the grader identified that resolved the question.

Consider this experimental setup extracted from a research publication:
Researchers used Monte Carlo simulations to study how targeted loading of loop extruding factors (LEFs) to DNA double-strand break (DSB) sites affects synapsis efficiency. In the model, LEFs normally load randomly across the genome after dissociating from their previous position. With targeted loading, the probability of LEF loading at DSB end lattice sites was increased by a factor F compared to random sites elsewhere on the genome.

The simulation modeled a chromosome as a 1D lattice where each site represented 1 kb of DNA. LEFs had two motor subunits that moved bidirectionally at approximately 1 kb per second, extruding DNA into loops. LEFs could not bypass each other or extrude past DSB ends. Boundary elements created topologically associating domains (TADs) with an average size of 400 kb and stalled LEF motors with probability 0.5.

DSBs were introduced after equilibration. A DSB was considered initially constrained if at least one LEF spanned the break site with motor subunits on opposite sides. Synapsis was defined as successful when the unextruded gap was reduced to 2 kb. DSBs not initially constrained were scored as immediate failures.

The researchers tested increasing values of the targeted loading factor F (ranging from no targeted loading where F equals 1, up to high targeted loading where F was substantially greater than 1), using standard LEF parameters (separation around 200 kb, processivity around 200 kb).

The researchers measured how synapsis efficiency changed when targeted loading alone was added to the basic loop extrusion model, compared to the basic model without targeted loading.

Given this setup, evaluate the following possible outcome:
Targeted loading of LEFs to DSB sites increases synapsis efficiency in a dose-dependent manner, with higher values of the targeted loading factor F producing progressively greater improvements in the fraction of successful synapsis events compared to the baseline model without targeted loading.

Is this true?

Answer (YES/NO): NO